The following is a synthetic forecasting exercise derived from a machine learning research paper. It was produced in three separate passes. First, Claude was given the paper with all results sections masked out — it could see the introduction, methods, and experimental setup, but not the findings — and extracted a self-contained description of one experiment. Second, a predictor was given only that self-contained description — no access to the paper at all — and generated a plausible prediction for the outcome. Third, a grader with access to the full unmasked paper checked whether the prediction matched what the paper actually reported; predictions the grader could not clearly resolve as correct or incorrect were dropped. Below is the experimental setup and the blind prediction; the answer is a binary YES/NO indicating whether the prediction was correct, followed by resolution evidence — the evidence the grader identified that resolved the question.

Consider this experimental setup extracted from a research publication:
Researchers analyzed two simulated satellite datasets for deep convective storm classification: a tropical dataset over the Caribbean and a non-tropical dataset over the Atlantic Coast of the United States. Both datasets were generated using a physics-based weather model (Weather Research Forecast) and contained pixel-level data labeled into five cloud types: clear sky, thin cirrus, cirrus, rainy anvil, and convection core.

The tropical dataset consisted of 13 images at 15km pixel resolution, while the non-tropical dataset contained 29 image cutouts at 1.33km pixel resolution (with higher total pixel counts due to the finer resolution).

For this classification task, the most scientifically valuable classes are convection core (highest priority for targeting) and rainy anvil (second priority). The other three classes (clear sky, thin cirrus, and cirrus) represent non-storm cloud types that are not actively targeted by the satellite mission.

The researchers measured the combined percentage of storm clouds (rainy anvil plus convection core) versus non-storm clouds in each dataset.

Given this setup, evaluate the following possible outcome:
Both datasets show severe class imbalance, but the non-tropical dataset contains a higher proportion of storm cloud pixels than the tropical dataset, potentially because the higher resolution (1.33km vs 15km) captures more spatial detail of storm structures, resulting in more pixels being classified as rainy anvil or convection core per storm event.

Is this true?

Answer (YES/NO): NO